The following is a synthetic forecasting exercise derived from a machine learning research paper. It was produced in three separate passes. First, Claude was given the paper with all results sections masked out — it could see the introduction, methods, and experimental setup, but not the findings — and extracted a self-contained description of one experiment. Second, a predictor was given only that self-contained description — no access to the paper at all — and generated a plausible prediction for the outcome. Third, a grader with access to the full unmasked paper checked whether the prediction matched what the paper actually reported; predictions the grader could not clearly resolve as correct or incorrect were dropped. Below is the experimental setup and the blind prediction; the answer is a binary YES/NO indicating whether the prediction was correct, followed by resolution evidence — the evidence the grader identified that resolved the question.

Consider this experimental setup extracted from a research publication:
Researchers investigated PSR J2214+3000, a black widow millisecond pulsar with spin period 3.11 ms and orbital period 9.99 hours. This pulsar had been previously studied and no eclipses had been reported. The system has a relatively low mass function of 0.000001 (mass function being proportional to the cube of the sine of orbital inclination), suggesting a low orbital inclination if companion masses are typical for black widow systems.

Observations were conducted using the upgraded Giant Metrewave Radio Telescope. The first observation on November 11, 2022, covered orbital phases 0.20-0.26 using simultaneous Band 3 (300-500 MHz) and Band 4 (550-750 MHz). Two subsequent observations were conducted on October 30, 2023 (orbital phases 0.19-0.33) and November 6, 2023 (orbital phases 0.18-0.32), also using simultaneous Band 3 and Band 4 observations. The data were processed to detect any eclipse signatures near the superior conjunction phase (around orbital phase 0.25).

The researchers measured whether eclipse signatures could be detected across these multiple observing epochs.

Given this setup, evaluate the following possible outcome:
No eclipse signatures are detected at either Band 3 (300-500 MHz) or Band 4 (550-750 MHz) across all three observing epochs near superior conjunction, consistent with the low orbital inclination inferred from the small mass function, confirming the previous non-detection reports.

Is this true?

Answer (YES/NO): NO